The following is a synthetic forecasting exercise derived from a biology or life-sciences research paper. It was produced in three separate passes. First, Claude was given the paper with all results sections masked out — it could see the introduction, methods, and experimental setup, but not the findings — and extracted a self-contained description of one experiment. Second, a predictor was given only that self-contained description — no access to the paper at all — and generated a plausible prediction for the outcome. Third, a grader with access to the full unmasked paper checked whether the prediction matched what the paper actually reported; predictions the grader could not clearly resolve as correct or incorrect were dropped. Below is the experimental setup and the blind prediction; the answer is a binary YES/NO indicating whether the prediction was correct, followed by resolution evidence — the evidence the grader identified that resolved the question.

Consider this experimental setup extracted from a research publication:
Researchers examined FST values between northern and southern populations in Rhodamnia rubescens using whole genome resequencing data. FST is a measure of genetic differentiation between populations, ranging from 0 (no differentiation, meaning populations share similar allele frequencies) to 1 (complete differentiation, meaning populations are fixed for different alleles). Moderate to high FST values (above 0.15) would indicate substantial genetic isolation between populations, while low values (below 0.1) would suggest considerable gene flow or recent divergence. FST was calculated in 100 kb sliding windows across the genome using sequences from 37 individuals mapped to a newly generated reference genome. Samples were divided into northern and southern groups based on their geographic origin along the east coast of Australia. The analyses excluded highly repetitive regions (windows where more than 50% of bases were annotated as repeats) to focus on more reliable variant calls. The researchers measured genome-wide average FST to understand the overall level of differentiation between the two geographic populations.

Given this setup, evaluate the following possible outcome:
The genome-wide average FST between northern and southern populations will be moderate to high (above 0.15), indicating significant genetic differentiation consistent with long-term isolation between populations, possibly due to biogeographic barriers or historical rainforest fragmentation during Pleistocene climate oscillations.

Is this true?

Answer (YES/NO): NO